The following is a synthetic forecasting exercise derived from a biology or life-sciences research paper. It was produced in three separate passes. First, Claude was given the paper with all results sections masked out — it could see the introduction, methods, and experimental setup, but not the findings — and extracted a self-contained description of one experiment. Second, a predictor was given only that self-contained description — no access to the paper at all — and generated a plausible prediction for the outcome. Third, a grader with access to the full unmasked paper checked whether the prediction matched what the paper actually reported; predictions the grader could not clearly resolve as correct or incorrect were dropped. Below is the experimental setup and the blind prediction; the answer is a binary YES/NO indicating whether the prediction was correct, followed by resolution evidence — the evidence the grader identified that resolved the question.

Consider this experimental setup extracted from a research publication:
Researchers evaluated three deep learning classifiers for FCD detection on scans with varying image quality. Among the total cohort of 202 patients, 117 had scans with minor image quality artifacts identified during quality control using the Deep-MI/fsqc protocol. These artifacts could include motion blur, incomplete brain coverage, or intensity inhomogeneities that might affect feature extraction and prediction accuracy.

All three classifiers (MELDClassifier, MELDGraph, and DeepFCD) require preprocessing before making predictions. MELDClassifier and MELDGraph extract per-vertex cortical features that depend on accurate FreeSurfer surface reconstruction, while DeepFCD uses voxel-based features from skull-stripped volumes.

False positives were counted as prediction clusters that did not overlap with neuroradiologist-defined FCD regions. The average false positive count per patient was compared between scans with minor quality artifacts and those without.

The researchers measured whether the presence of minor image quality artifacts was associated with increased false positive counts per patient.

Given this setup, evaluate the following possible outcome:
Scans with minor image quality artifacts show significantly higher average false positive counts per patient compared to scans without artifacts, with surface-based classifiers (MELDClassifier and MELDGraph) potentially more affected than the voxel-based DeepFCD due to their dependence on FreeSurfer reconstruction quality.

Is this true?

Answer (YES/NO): NO